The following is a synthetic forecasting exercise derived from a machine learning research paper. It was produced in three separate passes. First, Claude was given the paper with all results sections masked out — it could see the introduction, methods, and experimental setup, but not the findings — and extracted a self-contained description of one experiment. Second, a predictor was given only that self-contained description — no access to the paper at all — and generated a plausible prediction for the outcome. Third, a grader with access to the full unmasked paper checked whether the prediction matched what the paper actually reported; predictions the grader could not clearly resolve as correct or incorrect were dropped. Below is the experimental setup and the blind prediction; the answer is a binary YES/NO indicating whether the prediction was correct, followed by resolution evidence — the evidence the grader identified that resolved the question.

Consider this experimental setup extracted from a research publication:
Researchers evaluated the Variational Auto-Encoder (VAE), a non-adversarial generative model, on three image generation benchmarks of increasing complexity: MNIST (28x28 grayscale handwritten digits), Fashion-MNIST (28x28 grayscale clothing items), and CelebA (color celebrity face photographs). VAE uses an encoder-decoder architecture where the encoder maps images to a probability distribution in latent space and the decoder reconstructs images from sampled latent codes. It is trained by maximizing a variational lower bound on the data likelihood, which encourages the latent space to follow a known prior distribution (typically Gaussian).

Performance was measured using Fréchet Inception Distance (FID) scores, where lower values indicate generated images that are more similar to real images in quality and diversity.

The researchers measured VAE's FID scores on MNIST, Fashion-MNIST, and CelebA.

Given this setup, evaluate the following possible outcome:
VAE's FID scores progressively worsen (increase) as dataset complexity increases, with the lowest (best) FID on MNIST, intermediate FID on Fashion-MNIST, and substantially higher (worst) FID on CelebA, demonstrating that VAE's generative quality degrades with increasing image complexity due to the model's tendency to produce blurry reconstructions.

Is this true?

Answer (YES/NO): YES